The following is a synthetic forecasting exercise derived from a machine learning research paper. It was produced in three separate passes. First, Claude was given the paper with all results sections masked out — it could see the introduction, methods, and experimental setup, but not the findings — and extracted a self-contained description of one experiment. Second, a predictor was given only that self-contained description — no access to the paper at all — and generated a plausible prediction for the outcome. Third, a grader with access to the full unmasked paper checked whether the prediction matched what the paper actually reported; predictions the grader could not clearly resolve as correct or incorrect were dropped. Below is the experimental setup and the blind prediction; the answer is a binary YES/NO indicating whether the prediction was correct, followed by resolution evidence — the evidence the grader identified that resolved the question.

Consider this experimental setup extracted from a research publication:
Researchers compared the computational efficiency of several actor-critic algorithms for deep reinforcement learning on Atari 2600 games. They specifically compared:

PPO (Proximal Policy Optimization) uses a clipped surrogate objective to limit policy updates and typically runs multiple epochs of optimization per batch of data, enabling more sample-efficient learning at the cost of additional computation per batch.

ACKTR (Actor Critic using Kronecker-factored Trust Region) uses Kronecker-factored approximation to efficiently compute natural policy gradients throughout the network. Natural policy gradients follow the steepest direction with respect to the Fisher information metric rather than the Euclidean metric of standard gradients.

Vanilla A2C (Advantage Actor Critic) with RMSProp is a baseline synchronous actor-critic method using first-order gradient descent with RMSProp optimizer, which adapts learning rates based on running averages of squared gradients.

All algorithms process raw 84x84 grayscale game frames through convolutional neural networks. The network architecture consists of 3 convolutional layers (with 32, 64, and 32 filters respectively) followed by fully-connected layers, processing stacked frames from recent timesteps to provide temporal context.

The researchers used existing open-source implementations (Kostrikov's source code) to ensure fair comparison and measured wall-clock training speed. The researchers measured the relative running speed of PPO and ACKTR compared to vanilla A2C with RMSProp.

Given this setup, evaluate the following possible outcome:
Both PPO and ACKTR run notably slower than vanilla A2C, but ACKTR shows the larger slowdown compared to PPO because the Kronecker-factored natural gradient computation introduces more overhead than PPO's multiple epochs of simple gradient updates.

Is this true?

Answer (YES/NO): NO